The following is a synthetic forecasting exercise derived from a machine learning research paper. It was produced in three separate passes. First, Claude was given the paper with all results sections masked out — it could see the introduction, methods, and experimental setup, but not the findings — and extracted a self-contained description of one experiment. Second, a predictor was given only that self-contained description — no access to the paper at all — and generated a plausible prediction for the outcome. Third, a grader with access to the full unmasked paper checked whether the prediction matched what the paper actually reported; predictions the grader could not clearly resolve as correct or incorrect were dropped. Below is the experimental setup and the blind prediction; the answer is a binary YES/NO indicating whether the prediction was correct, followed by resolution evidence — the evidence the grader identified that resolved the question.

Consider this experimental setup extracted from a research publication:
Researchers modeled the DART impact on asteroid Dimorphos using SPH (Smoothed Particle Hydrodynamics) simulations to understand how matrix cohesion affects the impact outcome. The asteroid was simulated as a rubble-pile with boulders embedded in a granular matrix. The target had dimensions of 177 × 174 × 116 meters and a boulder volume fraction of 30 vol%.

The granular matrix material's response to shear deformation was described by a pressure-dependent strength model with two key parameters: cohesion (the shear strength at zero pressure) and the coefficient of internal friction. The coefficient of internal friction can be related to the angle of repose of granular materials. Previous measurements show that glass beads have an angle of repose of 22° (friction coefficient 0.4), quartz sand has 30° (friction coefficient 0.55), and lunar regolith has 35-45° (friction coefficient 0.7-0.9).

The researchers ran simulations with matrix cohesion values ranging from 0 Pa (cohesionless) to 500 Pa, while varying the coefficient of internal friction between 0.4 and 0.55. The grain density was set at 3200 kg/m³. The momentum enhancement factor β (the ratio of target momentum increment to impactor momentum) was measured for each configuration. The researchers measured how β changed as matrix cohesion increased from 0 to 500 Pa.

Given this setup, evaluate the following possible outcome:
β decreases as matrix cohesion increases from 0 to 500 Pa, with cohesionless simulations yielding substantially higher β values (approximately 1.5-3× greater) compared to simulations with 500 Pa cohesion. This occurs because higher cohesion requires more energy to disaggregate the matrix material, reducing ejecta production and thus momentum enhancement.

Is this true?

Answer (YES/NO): YES